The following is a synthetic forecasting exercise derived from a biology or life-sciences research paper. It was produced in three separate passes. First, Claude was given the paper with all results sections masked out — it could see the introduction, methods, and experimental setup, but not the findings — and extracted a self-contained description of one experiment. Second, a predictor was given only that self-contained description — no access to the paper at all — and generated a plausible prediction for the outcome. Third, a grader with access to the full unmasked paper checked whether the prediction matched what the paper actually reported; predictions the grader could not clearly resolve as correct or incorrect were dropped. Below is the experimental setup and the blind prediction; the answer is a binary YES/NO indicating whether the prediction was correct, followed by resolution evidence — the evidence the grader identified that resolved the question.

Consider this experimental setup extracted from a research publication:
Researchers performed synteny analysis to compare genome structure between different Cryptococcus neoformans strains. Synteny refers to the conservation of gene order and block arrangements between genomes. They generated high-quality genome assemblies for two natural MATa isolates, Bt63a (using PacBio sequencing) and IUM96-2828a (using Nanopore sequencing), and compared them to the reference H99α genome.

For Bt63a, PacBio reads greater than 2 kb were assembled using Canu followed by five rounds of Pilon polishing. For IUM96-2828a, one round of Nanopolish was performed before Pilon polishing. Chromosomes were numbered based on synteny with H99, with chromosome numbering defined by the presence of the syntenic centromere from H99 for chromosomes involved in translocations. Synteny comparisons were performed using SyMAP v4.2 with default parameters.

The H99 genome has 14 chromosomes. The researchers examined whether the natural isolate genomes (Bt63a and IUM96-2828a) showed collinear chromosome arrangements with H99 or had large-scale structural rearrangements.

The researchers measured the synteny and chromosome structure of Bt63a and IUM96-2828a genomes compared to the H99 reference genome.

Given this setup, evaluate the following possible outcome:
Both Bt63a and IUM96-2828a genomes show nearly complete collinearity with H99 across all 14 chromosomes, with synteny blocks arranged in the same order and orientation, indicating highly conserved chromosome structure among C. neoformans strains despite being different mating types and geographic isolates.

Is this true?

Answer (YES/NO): NO